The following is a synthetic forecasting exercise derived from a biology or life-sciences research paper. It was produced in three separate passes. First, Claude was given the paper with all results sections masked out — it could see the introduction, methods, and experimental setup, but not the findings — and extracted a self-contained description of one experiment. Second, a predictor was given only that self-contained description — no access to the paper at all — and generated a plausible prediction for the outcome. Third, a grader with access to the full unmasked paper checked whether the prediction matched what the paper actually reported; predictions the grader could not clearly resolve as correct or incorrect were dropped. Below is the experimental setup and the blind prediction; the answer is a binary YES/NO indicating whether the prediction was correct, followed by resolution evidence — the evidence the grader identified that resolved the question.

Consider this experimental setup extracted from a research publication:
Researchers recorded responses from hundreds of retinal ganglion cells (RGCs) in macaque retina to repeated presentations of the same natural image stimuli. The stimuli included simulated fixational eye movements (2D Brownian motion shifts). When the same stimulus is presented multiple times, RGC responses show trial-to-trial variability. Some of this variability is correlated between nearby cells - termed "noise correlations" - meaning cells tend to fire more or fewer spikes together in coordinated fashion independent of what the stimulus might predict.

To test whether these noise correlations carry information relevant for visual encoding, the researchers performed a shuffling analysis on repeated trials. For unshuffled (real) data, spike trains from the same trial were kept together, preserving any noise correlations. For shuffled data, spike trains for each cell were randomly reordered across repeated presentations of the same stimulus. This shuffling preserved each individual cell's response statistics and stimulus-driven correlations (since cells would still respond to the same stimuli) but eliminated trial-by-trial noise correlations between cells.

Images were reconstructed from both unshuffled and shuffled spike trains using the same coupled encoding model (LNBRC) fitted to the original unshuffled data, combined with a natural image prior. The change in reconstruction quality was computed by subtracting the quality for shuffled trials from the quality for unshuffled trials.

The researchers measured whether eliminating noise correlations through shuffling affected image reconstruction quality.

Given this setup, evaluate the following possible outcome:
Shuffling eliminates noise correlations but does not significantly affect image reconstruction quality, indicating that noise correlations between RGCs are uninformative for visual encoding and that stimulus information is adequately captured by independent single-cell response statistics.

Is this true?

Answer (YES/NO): NO